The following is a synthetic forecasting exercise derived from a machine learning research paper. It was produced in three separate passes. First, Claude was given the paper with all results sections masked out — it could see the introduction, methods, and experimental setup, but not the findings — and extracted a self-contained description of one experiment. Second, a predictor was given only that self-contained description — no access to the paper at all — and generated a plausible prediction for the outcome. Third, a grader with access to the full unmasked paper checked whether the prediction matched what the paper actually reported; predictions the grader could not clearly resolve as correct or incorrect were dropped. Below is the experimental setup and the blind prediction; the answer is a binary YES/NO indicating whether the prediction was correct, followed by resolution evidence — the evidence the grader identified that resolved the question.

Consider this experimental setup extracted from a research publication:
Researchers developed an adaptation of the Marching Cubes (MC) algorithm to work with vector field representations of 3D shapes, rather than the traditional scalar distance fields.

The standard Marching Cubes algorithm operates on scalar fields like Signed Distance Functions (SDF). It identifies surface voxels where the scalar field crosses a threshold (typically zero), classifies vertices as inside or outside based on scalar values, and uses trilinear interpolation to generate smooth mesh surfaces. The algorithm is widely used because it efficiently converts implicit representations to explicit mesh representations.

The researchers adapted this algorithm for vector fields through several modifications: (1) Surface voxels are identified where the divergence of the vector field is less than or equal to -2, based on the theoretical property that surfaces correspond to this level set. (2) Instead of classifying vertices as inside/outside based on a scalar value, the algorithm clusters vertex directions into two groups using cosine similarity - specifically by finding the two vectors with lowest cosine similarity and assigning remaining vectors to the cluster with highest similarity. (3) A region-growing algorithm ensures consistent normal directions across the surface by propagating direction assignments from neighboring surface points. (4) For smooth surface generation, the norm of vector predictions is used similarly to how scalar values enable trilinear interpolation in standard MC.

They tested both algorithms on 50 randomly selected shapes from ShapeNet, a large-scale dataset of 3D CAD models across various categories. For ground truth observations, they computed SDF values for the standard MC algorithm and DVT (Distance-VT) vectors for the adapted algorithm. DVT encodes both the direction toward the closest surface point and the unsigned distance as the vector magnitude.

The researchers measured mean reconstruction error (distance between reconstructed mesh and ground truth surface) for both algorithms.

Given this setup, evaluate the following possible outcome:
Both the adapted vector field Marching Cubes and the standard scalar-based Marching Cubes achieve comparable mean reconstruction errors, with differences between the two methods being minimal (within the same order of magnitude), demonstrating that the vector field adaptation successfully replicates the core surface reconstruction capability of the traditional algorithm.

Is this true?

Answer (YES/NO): YES